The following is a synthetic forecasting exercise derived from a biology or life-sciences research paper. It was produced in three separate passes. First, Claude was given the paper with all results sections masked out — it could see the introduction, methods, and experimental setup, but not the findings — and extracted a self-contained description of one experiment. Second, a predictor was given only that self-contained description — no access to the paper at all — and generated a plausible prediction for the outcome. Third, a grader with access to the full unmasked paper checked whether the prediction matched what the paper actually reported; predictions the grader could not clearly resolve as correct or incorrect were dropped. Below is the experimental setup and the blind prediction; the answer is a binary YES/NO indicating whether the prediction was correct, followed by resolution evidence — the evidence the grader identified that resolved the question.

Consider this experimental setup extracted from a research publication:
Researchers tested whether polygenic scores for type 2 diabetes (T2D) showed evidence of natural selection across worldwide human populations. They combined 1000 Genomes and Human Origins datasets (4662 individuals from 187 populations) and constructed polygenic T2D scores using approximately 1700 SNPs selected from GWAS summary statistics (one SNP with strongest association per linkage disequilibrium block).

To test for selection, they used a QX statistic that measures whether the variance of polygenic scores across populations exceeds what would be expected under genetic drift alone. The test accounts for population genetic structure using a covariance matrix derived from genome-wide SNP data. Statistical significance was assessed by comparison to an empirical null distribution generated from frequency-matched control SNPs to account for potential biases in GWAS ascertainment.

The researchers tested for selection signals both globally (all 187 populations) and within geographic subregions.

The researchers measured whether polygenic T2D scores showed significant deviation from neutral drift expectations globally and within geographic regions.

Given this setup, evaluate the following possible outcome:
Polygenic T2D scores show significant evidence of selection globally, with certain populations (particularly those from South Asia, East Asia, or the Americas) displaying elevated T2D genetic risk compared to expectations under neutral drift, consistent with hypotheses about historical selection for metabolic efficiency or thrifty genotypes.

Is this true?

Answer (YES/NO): NO